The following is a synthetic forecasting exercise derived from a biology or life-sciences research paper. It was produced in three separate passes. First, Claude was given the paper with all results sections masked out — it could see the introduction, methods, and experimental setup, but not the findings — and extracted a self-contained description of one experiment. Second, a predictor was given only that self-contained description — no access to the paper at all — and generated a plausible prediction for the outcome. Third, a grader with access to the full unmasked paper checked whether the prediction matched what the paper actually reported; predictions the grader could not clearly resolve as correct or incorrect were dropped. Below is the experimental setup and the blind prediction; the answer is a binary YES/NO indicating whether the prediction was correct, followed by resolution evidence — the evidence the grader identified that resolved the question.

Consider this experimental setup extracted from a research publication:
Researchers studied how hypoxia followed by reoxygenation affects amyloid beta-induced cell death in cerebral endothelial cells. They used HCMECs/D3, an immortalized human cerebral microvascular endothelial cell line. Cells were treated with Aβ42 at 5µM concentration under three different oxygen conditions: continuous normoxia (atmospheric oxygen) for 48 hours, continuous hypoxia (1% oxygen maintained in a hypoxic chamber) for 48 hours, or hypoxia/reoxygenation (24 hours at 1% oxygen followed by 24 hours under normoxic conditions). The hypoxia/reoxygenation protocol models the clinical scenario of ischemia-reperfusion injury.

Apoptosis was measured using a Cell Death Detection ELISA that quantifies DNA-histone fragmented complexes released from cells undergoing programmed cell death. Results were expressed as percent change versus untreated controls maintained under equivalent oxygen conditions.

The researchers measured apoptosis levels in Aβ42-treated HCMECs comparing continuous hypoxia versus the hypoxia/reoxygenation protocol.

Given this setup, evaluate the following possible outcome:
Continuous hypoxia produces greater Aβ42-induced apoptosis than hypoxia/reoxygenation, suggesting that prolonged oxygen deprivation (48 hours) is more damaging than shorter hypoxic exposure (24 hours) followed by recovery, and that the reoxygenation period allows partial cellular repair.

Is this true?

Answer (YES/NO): NO